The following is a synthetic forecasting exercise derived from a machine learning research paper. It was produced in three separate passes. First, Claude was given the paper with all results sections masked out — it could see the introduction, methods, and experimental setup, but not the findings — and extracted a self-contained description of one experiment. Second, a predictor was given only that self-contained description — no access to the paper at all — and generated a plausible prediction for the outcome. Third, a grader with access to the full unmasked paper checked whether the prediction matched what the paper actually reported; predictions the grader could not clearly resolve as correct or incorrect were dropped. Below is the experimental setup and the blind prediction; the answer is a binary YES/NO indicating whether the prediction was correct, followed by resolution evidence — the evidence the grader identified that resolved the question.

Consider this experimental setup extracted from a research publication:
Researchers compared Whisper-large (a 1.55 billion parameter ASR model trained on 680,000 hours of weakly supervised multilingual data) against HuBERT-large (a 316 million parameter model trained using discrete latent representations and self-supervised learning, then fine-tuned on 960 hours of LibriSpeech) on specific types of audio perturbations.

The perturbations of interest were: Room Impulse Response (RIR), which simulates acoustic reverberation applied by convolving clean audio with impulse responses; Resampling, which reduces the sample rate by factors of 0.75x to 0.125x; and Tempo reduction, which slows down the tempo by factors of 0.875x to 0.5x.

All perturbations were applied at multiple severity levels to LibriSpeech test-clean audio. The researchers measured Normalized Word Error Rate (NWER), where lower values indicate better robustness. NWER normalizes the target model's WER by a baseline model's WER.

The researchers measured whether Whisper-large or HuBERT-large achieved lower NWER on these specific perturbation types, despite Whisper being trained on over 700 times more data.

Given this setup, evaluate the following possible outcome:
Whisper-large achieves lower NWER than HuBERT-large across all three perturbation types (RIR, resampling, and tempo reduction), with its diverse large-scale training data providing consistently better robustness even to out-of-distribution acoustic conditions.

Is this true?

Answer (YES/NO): NO